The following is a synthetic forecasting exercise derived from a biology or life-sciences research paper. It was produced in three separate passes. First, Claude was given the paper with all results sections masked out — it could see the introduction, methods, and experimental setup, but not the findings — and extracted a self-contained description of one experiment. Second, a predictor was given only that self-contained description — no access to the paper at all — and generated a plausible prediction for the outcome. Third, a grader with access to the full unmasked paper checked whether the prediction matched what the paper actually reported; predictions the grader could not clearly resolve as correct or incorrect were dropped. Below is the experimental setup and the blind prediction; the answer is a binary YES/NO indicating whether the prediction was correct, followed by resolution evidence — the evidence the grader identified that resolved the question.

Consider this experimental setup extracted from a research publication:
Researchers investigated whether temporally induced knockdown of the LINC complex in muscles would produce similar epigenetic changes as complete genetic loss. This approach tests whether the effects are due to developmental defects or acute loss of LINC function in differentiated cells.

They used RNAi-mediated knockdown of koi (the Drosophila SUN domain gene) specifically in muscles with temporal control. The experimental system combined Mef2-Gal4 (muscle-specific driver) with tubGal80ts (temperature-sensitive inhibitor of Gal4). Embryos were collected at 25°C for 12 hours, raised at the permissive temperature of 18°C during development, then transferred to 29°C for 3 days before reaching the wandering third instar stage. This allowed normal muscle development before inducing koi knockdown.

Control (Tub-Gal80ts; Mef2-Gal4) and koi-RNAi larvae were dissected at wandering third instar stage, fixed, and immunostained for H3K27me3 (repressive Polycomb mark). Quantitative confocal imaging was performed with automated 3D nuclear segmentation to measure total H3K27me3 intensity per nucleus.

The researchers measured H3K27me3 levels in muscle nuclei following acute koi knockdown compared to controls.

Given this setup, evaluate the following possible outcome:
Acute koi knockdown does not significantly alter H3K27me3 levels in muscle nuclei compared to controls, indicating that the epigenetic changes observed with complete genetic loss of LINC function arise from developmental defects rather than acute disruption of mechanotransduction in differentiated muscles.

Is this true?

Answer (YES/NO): NO